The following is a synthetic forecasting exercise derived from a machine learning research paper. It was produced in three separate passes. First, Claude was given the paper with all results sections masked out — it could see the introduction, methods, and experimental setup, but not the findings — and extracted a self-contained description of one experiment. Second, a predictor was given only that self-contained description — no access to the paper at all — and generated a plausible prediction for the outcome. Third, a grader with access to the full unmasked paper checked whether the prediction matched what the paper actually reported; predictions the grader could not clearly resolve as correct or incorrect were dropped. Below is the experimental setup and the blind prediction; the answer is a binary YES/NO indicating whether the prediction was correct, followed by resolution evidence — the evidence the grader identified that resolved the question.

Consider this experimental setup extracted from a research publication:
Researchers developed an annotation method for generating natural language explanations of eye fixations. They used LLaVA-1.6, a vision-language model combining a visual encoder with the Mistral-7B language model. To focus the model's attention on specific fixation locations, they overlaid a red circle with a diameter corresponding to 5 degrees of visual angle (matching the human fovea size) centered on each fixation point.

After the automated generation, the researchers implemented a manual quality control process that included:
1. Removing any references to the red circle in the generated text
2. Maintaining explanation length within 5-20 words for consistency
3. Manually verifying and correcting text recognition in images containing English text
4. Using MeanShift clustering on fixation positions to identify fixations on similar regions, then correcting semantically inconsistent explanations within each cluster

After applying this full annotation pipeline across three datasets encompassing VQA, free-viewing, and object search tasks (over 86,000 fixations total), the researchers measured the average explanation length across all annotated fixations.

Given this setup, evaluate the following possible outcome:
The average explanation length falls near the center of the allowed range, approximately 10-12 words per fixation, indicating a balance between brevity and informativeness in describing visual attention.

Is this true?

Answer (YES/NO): YES